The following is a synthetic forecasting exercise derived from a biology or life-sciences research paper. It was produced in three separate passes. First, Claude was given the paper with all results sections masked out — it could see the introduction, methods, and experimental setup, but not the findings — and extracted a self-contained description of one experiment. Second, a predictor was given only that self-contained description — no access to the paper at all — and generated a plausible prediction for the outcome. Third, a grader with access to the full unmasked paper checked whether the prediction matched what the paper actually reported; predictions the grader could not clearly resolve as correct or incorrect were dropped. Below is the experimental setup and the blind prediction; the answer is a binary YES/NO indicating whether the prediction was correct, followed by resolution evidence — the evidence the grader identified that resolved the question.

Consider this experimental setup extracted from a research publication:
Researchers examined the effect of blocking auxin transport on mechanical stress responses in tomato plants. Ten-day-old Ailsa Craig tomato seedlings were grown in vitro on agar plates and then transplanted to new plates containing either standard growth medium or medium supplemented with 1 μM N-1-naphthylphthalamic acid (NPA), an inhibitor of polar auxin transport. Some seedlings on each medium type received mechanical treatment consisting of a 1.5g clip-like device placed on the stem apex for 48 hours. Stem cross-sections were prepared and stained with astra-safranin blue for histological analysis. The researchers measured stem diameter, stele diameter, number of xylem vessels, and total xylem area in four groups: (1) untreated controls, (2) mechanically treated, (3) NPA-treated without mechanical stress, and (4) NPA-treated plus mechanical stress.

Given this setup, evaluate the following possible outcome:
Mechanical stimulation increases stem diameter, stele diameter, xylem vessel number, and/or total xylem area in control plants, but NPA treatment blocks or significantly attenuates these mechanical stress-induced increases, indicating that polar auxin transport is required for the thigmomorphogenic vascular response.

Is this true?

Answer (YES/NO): YES